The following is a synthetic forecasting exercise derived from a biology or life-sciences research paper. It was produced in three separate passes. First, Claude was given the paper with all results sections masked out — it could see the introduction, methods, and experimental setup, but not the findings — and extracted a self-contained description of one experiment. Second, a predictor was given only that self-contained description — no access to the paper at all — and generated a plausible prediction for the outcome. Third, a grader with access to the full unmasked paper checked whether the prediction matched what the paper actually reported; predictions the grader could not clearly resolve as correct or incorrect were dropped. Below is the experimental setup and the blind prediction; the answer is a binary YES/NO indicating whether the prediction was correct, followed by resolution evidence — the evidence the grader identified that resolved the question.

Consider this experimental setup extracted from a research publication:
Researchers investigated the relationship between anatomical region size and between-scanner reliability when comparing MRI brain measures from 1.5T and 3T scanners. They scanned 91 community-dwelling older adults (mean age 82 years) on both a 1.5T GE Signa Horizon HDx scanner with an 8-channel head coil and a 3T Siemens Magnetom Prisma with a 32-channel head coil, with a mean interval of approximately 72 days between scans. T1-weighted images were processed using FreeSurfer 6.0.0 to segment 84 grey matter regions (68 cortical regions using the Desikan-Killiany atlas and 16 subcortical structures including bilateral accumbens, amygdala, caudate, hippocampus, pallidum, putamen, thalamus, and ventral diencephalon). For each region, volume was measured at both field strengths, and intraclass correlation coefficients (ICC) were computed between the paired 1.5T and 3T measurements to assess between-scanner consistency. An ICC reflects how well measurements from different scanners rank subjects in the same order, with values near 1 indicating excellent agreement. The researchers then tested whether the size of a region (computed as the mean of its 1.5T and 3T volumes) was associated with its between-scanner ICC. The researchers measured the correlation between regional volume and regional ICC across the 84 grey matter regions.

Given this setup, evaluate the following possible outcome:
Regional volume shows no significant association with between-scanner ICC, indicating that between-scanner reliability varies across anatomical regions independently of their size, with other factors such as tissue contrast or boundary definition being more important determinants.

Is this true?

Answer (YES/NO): NO